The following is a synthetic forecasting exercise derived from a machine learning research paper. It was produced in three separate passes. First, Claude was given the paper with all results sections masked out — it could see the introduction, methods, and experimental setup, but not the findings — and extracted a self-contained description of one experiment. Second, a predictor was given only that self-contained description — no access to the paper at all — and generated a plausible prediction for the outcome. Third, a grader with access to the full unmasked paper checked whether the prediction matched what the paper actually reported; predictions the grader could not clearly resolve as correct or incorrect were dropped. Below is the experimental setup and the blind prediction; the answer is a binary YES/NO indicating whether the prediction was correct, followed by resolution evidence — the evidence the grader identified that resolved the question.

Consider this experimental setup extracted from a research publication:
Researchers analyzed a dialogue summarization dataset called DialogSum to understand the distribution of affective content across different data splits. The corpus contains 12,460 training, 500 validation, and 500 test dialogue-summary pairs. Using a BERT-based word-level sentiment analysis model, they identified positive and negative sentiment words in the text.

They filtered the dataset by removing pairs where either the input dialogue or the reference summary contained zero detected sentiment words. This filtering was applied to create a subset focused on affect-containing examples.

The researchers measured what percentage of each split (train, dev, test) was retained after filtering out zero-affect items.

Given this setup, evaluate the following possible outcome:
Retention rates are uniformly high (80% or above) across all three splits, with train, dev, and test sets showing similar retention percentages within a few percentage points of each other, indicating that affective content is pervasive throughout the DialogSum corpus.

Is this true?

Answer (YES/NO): NO